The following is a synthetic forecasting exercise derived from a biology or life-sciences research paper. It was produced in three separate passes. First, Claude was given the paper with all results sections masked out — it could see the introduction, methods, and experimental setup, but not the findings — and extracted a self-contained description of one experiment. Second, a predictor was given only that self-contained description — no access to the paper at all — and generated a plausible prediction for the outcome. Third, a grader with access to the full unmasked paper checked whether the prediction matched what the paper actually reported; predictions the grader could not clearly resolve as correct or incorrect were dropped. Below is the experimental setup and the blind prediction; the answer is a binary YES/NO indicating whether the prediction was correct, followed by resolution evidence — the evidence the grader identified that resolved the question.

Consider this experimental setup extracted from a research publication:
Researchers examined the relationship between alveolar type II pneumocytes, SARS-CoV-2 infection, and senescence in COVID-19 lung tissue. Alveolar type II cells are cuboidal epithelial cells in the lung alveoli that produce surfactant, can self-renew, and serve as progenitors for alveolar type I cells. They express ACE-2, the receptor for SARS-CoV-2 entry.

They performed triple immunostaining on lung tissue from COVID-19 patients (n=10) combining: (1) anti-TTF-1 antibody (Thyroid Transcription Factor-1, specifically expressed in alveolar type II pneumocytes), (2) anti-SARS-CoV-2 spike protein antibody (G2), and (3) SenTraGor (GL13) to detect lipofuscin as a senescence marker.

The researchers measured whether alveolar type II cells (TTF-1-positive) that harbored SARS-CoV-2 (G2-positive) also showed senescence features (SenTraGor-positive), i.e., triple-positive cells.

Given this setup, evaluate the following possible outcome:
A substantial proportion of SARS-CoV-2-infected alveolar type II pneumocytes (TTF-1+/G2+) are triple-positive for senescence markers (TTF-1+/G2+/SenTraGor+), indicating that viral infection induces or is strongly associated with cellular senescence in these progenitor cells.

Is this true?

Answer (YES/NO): YES